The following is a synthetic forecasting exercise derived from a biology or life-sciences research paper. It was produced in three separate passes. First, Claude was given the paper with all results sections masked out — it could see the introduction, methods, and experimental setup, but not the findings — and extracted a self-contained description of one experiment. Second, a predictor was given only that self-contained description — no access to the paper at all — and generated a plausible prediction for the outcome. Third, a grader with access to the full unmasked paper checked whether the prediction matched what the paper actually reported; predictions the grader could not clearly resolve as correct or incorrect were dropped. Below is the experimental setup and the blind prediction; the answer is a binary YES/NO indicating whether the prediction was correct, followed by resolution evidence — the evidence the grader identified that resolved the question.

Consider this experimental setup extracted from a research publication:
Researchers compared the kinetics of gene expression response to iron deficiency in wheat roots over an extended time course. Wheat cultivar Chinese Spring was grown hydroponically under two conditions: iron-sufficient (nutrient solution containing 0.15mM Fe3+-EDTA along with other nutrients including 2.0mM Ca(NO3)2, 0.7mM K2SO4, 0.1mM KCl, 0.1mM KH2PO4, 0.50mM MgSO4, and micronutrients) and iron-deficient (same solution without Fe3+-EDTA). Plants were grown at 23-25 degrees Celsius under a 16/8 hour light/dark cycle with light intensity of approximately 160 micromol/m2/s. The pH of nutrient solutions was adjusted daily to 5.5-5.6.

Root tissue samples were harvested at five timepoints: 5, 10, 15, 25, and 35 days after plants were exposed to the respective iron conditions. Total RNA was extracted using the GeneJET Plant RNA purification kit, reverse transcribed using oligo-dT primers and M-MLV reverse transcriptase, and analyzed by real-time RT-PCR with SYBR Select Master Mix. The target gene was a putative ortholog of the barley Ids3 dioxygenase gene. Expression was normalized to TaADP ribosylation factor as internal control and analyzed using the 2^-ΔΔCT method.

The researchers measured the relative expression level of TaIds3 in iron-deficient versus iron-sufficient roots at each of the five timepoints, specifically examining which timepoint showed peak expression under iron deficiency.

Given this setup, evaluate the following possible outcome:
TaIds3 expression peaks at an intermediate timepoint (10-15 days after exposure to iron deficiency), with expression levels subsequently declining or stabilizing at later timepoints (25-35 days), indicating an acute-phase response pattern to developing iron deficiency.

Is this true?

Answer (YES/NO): YES